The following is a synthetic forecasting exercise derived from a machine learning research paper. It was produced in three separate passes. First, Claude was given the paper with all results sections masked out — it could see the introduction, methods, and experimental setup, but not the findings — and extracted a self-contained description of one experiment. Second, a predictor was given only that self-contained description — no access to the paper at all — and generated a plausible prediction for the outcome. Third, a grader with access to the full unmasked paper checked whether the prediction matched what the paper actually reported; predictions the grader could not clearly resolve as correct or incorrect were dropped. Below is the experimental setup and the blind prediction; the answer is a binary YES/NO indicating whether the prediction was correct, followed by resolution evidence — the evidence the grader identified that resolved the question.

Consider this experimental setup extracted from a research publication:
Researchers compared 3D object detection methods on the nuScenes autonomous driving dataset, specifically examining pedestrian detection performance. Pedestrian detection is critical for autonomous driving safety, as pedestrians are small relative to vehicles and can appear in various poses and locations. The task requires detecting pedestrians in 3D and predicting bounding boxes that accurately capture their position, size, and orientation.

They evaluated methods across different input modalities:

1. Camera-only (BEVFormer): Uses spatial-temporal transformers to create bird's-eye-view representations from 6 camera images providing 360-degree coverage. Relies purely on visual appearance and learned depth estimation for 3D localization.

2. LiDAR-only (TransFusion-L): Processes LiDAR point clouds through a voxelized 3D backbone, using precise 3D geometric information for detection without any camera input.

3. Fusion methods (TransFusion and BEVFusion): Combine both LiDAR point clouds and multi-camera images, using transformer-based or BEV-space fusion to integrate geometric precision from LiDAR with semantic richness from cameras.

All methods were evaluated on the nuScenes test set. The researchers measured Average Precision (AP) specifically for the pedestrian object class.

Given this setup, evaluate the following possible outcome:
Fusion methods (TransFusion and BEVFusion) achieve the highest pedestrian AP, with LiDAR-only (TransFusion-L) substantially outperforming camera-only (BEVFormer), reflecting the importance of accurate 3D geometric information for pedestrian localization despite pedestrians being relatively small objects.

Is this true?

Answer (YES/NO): YES